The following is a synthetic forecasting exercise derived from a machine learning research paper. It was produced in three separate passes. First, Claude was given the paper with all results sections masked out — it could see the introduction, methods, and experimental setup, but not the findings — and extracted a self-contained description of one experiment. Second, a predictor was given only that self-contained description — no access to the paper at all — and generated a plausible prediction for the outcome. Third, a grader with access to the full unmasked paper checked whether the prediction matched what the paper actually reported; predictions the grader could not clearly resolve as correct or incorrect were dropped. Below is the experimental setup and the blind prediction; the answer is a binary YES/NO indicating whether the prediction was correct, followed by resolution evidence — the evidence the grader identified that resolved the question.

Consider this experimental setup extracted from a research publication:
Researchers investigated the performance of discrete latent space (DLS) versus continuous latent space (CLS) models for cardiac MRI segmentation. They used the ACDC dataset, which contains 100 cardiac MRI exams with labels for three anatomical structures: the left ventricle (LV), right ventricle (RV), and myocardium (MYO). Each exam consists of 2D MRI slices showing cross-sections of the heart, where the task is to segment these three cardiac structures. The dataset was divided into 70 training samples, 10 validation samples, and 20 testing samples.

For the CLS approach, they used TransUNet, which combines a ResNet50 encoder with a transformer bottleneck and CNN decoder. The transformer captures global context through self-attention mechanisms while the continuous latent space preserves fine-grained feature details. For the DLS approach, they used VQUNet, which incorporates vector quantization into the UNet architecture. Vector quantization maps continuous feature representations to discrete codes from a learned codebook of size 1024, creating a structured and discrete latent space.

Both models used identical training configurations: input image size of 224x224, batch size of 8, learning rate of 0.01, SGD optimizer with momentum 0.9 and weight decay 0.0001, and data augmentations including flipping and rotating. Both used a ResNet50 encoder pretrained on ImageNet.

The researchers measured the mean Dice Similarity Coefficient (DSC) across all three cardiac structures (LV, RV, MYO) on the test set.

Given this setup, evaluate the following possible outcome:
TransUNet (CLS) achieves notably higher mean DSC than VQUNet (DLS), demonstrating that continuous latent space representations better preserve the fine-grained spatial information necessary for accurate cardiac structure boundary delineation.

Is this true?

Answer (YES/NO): YES